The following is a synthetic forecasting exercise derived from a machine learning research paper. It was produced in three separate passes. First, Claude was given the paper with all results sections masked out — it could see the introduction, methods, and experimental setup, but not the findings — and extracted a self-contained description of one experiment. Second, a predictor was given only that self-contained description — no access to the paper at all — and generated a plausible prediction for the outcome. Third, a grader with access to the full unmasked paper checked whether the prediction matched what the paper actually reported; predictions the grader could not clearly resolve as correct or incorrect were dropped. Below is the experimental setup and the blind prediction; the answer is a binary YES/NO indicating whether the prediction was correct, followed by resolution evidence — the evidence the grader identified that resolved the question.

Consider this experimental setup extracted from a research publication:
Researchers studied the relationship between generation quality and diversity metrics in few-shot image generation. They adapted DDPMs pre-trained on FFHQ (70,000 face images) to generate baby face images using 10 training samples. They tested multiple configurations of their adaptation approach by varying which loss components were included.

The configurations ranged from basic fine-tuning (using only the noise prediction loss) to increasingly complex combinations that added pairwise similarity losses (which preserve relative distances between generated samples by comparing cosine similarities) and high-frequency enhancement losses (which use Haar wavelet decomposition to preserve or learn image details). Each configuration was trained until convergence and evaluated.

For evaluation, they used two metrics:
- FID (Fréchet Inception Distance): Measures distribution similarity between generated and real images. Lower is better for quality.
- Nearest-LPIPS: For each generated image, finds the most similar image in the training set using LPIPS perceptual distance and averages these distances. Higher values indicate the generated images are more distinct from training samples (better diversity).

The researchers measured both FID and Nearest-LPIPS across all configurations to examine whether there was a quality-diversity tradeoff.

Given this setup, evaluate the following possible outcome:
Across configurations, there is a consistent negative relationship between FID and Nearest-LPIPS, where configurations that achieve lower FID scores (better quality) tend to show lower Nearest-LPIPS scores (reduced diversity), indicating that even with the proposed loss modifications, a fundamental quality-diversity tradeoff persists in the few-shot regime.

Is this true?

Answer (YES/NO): NO